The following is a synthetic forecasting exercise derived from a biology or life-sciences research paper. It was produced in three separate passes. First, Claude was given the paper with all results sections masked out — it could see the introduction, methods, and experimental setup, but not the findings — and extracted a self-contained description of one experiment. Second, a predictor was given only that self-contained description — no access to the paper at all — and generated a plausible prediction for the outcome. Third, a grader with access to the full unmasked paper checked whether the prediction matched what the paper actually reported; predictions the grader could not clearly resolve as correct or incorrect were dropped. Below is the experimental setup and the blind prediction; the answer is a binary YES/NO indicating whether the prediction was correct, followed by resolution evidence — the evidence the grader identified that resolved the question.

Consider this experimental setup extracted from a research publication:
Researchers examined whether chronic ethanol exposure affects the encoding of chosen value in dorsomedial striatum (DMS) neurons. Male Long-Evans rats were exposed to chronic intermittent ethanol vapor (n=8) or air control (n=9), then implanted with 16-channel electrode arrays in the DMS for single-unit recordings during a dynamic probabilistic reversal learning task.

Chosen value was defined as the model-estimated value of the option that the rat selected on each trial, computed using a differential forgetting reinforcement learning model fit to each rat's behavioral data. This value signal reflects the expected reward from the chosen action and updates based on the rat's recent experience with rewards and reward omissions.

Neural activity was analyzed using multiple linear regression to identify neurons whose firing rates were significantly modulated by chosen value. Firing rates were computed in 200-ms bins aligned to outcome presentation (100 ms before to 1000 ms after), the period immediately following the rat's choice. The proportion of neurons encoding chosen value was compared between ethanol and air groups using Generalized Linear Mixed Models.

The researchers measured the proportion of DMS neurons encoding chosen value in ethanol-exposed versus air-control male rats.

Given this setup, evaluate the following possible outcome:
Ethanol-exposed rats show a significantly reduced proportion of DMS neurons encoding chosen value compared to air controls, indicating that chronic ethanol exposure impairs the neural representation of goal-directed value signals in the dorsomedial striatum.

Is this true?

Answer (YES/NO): NO